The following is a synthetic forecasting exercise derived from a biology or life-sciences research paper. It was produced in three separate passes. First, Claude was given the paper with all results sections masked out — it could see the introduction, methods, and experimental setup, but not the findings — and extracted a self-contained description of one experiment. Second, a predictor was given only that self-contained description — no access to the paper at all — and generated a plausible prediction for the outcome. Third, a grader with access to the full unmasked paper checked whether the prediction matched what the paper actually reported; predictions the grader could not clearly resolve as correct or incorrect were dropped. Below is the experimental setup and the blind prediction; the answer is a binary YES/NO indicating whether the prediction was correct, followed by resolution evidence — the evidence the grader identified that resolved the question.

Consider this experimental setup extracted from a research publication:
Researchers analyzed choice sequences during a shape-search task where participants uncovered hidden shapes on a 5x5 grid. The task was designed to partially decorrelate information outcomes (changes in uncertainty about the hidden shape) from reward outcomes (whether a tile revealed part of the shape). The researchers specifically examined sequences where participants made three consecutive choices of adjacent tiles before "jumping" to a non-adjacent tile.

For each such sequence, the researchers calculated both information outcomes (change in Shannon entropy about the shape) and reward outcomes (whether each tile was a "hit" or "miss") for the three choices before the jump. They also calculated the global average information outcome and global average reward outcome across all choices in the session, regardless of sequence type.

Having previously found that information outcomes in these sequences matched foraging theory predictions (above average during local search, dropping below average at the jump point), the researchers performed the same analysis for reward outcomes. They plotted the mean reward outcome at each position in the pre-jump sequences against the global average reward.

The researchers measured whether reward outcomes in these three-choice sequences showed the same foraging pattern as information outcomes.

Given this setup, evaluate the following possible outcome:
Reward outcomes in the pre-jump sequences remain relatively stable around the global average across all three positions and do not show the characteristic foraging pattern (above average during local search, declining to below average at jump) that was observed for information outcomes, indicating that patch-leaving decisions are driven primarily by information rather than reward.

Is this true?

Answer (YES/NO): NO